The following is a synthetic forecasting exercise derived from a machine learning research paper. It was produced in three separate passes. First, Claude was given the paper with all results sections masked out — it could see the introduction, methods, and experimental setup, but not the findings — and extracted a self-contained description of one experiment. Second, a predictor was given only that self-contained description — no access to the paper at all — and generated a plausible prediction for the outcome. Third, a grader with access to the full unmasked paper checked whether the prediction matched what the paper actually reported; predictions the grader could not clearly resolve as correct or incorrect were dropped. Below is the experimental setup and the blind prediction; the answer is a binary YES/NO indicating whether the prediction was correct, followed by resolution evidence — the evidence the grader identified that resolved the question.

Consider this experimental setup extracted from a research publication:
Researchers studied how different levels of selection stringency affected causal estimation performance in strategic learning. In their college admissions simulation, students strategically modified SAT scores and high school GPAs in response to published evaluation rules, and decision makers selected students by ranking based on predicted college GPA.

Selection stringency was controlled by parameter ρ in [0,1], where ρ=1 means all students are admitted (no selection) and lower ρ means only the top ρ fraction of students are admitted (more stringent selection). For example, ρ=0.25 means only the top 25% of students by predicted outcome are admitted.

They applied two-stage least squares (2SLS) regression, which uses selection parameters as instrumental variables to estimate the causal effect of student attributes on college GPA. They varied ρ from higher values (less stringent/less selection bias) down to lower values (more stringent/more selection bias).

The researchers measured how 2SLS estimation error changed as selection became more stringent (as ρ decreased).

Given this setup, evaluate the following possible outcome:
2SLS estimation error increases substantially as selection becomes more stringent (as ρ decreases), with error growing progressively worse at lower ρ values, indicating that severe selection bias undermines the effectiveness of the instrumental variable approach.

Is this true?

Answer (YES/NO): YES